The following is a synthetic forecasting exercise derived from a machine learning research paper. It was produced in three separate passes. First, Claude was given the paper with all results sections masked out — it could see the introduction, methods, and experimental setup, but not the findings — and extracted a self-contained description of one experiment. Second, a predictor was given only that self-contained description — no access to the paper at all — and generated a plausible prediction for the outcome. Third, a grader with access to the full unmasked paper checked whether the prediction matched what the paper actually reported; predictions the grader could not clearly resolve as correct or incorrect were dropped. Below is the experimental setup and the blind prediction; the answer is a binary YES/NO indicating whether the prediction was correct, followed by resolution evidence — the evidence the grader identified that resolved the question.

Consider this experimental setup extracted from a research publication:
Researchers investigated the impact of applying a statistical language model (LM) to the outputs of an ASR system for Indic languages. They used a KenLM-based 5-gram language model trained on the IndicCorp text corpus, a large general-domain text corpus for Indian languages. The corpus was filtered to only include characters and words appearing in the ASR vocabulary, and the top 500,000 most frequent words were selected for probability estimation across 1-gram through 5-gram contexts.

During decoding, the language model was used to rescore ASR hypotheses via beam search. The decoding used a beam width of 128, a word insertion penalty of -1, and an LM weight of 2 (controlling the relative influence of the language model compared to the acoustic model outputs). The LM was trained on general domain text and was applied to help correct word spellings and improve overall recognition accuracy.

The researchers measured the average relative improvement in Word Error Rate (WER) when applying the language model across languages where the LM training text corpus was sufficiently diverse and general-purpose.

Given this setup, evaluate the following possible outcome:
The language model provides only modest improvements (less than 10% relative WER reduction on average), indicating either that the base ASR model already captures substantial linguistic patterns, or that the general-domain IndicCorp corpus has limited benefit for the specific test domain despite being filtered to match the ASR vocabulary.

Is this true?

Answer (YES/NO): NO